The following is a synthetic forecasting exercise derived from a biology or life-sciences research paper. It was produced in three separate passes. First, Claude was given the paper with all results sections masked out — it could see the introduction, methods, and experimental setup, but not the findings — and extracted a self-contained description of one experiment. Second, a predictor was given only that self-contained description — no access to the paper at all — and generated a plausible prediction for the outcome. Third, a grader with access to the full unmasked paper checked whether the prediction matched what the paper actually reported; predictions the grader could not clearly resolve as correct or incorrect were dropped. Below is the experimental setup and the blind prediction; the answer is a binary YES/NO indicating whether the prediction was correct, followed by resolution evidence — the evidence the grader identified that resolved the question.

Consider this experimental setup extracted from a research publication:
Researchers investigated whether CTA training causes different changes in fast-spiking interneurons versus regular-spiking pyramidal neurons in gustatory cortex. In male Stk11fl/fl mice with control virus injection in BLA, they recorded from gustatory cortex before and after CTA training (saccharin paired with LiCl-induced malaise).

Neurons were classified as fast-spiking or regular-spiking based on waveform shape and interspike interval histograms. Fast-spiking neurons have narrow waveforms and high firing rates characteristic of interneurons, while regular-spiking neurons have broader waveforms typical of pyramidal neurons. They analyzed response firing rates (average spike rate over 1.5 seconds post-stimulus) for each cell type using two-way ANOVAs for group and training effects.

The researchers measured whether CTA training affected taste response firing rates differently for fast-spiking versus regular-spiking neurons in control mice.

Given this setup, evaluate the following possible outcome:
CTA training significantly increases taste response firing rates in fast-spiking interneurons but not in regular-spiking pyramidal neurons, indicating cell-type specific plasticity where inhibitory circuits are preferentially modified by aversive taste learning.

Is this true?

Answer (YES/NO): NO